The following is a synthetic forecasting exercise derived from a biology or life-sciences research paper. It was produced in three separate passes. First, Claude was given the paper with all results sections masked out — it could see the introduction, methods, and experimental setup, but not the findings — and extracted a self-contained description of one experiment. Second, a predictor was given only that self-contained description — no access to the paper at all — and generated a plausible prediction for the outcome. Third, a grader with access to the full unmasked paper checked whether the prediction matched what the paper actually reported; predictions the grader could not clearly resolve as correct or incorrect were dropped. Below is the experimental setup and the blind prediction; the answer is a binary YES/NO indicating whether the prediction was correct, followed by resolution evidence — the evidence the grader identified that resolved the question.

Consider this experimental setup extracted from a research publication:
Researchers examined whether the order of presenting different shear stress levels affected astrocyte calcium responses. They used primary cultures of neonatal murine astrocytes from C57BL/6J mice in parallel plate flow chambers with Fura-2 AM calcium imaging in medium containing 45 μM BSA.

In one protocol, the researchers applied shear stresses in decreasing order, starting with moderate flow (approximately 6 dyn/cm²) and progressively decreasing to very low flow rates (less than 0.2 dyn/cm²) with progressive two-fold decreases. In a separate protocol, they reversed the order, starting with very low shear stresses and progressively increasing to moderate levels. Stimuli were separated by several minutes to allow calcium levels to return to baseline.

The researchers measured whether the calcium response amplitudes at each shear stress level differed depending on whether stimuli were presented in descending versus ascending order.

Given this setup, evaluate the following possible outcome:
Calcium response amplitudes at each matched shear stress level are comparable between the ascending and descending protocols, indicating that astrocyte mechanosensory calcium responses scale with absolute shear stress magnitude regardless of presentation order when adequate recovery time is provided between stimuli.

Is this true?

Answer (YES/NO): YES